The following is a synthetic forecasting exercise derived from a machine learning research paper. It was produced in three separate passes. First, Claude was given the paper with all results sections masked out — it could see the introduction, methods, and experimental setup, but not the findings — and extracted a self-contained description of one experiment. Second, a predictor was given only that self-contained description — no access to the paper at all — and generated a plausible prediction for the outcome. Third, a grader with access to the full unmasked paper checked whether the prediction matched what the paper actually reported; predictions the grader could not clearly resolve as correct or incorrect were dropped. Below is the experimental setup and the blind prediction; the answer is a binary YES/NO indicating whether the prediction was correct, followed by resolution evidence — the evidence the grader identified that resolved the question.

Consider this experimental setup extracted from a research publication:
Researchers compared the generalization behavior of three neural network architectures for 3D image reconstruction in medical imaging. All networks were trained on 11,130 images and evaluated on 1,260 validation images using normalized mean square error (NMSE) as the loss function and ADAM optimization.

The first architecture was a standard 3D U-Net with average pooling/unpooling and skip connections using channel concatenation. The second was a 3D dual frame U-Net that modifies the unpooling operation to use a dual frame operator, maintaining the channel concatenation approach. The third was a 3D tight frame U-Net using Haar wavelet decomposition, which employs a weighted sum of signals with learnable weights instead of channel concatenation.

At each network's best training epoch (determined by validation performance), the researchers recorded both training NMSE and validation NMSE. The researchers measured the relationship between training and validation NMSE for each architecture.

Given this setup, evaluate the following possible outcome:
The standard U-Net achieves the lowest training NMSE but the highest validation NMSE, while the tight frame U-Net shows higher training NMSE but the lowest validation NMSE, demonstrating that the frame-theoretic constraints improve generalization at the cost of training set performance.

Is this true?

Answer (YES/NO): NO